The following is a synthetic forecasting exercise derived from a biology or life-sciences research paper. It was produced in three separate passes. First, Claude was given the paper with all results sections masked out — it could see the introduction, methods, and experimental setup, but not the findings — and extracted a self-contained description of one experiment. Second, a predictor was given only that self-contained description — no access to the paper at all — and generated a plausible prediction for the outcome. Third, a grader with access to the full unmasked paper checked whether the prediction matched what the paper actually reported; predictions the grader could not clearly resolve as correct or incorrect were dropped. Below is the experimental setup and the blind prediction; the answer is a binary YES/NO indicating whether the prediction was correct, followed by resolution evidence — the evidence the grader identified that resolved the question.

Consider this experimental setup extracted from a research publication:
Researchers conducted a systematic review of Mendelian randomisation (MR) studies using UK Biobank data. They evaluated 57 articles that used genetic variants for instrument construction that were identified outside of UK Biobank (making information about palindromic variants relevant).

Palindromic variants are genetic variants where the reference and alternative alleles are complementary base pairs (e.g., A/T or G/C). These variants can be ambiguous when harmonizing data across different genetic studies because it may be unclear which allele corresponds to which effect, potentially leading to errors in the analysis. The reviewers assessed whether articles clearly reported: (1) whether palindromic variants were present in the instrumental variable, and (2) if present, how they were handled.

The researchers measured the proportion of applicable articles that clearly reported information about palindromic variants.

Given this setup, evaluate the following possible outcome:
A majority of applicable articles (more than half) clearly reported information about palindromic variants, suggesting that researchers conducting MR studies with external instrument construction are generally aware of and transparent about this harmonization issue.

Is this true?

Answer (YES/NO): NO